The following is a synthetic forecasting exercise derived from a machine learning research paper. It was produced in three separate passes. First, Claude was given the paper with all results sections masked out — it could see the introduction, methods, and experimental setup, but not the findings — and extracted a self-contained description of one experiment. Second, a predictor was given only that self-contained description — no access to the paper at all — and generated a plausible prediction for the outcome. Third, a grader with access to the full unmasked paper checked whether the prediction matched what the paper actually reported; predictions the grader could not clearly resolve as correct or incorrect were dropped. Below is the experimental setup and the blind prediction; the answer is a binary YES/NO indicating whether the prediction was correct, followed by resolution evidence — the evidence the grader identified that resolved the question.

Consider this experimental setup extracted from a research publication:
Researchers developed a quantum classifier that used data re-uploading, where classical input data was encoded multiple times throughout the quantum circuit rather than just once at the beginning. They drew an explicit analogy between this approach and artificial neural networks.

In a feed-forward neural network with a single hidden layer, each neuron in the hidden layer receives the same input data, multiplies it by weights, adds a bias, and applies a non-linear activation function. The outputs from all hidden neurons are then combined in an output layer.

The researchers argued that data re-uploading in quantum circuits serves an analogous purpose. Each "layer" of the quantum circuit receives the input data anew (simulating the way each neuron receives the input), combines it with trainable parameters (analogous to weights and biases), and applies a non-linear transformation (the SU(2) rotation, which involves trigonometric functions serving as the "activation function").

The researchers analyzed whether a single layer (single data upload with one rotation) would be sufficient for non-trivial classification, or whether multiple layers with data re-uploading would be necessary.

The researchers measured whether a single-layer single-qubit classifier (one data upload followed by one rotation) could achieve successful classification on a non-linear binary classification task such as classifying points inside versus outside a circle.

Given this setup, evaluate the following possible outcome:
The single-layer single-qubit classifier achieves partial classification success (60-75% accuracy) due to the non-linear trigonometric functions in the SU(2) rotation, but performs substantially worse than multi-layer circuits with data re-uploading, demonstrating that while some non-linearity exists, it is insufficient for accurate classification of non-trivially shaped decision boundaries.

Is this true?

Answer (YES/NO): NO